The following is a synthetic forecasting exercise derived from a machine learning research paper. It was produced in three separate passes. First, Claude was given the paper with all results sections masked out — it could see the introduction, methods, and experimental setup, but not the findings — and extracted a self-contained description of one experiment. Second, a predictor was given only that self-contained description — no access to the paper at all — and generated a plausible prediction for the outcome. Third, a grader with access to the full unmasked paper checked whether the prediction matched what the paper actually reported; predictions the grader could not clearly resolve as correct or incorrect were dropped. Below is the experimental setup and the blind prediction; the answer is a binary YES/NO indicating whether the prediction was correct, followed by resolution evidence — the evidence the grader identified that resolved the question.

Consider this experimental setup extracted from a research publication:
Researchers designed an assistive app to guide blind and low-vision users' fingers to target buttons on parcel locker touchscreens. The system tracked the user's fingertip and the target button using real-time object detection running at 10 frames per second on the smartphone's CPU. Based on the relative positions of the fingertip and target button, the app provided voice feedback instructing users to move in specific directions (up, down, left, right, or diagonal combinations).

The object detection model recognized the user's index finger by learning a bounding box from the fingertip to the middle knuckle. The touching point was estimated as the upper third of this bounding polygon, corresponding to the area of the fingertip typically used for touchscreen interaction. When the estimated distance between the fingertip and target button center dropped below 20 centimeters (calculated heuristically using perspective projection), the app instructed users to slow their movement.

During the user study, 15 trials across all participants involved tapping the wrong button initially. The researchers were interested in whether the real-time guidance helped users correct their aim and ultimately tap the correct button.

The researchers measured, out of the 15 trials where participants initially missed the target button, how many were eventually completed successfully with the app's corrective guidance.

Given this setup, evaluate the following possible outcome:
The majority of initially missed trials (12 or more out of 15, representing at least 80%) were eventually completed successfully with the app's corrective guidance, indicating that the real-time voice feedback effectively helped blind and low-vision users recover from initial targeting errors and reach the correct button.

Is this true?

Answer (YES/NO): YES